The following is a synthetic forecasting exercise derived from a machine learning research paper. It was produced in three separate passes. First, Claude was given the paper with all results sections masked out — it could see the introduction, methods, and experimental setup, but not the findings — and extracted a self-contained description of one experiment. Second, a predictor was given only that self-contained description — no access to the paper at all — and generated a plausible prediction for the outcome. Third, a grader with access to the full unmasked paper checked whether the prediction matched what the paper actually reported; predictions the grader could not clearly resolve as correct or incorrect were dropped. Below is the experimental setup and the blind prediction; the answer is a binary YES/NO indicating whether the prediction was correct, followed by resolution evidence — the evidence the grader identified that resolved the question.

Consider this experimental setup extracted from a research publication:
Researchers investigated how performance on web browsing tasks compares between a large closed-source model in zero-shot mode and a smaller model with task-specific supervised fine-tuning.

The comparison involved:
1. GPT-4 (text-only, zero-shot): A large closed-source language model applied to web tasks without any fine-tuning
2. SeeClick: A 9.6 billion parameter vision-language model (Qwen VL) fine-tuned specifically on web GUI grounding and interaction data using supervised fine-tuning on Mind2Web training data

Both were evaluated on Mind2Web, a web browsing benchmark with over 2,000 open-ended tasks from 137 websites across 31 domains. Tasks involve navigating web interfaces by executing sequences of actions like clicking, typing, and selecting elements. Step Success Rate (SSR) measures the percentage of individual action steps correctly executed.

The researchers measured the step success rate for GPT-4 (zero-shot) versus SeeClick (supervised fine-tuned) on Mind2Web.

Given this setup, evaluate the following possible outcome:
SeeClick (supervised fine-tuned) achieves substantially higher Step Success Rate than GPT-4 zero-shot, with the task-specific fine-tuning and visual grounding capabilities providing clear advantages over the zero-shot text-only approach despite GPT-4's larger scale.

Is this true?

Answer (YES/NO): NO